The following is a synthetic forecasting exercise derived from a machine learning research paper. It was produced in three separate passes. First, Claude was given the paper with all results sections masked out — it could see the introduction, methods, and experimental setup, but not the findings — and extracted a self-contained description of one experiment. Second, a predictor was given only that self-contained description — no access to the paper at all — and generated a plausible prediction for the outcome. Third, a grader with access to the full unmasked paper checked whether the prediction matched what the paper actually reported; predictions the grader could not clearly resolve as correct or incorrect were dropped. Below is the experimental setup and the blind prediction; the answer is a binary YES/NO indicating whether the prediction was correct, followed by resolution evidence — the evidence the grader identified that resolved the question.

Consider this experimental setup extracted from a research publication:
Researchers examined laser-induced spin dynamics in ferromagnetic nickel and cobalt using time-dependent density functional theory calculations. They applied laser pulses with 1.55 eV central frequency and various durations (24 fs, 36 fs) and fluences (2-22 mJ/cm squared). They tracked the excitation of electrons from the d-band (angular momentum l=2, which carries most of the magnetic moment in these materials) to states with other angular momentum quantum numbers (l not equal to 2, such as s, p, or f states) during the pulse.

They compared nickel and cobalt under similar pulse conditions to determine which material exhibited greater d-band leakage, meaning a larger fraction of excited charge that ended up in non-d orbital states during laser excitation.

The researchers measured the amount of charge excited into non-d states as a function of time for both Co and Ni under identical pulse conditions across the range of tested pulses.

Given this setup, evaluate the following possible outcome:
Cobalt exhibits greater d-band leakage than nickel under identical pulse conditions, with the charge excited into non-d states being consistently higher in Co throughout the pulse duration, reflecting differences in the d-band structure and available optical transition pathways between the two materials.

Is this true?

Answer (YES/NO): NO